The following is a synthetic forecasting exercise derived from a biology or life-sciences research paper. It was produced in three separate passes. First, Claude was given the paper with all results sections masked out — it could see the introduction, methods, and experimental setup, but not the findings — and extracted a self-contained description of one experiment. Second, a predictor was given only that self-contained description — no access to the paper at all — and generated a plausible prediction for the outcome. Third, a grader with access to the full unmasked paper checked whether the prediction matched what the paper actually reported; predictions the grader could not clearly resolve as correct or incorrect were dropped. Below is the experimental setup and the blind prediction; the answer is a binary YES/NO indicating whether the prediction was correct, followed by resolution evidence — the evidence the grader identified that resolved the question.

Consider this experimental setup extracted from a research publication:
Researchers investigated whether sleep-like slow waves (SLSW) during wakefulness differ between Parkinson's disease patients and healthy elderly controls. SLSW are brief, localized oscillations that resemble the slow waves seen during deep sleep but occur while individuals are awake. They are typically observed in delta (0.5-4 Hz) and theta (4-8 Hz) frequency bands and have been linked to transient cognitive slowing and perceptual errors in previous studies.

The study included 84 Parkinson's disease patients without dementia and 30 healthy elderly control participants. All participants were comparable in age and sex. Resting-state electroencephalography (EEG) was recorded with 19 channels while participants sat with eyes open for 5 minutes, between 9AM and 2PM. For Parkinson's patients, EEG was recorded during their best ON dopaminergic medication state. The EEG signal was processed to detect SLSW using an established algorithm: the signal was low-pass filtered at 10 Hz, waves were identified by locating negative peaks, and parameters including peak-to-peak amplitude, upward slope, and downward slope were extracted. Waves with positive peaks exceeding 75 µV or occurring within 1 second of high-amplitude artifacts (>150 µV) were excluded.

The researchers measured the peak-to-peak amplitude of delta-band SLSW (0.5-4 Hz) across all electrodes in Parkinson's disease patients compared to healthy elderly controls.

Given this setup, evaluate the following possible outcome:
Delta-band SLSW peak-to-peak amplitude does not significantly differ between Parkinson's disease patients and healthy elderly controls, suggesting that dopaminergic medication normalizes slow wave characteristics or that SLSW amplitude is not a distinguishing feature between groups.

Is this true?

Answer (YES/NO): NO